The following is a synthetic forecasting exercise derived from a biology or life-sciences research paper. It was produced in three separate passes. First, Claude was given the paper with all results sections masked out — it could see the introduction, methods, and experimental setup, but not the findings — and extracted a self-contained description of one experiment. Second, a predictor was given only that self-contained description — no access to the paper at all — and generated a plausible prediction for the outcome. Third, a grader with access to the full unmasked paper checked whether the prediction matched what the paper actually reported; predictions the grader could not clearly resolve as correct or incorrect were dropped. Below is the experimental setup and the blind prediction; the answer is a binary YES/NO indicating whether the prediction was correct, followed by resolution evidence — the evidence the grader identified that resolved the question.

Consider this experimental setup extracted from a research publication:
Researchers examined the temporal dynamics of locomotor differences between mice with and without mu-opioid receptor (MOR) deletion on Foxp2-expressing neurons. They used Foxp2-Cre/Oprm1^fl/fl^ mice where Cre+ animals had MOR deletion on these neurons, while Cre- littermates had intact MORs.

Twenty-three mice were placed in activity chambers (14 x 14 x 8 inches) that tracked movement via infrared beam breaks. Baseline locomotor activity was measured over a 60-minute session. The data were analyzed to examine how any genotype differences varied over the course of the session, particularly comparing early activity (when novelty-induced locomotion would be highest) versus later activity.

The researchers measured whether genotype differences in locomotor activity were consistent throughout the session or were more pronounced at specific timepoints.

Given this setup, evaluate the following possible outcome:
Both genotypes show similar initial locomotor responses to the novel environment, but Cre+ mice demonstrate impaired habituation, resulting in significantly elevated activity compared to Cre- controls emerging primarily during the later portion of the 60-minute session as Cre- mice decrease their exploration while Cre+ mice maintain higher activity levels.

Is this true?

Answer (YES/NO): NO